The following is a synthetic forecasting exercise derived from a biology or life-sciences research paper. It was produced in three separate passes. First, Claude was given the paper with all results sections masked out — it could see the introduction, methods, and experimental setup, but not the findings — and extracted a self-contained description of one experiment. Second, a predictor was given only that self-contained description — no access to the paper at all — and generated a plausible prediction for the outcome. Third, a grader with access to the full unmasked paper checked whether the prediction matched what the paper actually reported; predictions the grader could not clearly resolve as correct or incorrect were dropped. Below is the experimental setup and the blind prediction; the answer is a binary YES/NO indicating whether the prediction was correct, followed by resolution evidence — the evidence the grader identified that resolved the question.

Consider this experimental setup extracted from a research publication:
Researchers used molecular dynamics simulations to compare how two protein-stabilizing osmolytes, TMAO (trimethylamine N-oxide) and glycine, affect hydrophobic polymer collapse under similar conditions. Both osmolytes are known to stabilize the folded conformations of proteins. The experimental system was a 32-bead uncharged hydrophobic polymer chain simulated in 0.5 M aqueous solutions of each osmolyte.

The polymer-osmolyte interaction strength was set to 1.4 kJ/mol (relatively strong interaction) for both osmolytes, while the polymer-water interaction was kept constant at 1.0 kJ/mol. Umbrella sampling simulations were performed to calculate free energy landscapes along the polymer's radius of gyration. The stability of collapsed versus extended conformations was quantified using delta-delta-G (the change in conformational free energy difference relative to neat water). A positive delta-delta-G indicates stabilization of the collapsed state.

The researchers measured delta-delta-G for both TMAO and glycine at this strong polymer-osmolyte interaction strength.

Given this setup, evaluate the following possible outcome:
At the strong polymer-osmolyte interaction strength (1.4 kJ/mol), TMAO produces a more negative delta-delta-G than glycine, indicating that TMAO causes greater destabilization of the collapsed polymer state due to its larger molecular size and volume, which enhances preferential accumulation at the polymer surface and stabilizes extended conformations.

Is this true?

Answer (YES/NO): NO